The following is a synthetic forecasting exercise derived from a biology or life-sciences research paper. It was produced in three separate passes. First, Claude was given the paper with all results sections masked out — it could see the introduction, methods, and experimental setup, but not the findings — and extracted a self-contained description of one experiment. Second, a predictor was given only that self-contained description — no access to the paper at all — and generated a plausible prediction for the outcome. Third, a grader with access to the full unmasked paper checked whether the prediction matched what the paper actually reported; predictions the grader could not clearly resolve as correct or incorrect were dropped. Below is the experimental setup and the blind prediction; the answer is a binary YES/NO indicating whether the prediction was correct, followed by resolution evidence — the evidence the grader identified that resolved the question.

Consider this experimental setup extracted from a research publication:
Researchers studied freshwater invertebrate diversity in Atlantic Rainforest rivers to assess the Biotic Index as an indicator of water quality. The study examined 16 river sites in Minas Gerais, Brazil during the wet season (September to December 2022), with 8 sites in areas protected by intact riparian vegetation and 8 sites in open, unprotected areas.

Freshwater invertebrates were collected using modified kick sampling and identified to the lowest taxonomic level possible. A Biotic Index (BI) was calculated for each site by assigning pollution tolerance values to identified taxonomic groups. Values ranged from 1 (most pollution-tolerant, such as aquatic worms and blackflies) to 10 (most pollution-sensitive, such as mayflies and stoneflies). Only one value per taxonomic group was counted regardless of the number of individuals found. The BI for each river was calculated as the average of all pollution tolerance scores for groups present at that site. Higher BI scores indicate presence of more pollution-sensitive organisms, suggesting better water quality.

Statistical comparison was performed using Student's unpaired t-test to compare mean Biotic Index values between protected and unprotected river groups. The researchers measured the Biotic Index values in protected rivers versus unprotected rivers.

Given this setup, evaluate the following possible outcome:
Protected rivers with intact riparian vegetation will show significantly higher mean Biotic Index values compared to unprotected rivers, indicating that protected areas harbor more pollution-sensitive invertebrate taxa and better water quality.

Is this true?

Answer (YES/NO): YES